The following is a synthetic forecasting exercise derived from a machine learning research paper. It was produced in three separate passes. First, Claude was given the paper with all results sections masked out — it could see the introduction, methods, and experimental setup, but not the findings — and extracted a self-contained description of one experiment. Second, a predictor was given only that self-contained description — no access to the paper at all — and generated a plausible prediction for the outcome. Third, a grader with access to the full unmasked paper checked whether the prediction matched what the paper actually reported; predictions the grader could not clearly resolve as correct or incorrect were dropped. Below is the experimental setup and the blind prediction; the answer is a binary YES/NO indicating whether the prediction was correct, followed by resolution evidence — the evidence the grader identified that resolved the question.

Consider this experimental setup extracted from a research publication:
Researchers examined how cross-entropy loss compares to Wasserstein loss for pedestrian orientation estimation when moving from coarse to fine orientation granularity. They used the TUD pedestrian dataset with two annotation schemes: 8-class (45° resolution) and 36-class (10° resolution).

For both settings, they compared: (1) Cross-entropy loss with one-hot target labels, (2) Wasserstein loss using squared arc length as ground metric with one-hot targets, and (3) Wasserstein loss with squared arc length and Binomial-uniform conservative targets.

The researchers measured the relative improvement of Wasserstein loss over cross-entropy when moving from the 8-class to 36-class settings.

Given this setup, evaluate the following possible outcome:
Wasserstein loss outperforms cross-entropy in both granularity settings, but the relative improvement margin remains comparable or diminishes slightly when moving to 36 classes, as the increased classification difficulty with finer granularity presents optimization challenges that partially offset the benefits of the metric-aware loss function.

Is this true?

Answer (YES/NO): NO